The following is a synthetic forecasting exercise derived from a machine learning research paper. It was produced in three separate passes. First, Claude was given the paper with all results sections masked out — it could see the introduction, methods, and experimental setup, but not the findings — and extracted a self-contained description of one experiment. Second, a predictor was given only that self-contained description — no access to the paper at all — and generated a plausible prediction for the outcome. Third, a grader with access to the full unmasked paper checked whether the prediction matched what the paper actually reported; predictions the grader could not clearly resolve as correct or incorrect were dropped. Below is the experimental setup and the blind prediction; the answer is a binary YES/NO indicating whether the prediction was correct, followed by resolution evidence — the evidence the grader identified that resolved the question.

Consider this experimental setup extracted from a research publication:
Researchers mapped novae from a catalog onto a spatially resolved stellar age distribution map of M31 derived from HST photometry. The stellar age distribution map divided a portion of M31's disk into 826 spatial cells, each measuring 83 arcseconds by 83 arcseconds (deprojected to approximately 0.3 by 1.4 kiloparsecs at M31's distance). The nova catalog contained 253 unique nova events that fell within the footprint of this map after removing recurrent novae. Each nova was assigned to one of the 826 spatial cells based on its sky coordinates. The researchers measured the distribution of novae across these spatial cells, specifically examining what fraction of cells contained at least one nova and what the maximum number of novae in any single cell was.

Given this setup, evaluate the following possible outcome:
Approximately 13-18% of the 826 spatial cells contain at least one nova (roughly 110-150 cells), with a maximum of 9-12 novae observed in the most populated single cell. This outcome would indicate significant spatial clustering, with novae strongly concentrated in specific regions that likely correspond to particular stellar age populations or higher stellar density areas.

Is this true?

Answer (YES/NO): NO